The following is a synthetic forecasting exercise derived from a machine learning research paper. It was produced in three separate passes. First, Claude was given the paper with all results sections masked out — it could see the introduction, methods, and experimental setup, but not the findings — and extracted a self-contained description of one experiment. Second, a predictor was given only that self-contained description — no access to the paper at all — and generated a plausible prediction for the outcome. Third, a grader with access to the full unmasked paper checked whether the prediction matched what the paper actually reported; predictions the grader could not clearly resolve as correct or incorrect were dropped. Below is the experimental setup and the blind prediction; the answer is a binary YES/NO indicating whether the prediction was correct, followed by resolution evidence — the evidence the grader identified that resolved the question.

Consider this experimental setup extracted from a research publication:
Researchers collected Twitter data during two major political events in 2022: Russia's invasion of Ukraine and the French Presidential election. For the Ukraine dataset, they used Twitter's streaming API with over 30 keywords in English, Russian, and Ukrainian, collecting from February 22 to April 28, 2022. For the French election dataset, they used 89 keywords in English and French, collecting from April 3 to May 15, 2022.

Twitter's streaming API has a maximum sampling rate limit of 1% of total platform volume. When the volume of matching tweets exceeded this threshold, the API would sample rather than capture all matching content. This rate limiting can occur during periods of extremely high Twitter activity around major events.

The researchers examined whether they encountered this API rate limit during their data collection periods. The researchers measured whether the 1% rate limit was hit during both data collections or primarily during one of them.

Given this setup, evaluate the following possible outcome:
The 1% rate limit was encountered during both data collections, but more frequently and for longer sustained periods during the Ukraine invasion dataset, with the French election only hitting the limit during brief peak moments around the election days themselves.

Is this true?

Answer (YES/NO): NO